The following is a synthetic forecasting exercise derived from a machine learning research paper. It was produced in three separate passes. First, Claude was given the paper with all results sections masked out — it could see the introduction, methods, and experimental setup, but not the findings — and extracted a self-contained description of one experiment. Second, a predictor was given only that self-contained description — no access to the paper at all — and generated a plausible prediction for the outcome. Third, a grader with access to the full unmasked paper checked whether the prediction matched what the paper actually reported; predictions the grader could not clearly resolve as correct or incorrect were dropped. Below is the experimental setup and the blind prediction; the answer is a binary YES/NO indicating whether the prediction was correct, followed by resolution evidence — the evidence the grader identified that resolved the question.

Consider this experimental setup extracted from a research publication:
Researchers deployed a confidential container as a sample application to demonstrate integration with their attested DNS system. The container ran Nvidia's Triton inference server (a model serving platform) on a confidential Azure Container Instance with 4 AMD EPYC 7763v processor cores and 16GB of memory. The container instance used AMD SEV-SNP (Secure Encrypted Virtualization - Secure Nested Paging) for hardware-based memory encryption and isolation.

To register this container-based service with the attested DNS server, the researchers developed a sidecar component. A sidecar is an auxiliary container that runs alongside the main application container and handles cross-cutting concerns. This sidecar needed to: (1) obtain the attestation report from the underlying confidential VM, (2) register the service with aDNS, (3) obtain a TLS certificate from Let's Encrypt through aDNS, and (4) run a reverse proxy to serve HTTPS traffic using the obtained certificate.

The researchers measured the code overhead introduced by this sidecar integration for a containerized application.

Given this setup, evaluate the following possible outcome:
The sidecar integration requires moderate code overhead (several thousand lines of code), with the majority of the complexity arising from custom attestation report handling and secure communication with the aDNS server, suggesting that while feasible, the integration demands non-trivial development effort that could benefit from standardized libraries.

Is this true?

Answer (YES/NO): NO